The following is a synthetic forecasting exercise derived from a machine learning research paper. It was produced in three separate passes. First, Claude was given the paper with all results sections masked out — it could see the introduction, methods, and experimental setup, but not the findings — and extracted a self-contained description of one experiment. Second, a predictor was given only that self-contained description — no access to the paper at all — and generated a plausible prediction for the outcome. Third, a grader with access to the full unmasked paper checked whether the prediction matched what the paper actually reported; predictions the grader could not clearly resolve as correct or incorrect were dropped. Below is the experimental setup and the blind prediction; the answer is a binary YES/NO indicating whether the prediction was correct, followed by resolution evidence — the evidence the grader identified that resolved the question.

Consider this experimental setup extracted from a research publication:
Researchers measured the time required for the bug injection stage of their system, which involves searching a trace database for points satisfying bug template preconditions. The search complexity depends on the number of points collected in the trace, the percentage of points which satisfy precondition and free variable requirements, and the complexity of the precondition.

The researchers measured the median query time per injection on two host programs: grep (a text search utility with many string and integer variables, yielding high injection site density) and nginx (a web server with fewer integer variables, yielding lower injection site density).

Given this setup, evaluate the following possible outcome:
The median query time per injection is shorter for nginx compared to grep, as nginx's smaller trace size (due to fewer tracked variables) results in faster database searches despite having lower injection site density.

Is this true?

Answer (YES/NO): NO